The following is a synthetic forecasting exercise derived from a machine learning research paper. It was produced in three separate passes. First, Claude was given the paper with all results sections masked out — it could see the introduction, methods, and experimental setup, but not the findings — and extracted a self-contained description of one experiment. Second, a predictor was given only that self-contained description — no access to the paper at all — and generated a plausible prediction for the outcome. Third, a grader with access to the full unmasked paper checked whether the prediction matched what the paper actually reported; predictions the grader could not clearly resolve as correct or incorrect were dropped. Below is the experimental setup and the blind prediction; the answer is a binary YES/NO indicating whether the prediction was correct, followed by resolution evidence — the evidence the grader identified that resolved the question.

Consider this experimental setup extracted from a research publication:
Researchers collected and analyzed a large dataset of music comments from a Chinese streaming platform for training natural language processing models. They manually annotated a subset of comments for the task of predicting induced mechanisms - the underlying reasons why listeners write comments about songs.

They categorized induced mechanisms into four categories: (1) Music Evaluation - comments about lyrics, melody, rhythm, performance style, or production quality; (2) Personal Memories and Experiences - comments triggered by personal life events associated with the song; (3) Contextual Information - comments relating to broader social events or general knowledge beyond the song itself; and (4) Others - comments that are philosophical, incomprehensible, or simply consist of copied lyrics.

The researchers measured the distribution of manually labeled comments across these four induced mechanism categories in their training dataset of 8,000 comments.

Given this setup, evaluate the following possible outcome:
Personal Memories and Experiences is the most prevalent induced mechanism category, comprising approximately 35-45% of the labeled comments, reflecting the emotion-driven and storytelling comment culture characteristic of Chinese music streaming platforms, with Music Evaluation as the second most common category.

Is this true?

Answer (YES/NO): NO